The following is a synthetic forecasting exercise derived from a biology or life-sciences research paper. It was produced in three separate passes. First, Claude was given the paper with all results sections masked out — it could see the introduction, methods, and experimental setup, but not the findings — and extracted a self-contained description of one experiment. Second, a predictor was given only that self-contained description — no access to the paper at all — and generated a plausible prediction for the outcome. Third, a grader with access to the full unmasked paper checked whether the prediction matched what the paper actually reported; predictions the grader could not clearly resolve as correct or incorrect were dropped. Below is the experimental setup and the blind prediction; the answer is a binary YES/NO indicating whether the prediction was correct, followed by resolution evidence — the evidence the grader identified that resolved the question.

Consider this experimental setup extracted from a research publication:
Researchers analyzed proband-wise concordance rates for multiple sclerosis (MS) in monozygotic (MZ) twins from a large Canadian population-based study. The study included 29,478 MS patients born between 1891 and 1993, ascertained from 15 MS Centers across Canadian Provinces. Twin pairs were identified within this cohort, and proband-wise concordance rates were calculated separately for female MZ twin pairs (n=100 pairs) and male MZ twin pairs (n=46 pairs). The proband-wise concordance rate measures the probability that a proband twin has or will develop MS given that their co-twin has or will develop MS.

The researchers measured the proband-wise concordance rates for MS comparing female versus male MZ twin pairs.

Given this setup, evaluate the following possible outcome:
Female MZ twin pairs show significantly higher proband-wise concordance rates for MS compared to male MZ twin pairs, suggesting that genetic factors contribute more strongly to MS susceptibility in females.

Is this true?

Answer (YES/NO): NO